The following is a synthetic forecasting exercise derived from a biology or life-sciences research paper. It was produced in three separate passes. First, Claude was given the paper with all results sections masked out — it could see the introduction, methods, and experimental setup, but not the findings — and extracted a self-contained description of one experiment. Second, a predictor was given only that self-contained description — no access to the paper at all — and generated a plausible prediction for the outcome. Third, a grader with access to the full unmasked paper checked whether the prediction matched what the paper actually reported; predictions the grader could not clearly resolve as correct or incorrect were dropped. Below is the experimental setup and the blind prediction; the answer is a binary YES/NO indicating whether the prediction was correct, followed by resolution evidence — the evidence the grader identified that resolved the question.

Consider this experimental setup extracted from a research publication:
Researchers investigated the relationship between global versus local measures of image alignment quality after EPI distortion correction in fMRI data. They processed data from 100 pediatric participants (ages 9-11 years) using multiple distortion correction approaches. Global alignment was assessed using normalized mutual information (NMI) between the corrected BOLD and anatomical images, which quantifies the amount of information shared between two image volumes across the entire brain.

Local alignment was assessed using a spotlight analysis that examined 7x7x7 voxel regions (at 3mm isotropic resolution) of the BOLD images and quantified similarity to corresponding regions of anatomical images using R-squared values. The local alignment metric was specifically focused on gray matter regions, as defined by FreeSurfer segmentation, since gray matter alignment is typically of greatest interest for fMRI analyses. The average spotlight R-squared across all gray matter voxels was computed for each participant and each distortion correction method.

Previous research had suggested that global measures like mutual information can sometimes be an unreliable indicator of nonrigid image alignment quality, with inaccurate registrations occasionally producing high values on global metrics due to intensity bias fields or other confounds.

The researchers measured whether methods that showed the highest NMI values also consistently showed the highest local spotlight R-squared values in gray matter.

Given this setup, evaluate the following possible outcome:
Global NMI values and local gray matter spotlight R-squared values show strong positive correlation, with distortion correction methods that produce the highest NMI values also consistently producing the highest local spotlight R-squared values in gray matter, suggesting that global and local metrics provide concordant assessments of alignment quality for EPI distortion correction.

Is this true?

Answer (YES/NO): NO